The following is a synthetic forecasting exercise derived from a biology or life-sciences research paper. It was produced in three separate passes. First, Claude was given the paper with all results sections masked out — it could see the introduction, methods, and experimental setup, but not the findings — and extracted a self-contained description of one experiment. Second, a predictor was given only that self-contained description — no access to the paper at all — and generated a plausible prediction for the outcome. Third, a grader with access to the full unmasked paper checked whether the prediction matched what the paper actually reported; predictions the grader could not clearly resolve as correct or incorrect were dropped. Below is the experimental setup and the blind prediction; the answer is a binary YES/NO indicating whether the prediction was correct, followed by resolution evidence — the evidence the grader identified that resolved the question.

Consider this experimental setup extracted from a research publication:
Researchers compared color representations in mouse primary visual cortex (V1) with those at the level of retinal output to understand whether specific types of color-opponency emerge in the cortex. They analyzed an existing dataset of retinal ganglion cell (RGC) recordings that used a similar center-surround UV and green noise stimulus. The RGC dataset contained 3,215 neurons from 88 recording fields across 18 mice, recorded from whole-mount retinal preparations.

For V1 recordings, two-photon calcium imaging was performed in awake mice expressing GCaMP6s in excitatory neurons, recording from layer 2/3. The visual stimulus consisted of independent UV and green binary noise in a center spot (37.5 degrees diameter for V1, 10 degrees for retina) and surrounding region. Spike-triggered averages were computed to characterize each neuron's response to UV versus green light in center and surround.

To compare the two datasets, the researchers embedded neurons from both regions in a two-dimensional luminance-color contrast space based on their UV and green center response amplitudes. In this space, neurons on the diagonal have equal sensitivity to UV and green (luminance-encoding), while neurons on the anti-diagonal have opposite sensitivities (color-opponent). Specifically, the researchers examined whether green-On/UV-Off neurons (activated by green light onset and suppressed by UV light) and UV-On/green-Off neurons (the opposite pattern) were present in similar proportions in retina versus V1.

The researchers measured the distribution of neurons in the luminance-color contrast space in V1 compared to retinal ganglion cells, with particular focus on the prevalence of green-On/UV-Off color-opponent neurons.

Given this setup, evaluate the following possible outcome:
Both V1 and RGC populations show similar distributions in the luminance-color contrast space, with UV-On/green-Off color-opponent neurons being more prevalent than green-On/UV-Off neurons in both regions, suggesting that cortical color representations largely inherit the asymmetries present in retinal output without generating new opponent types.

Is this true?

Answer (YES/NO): NO